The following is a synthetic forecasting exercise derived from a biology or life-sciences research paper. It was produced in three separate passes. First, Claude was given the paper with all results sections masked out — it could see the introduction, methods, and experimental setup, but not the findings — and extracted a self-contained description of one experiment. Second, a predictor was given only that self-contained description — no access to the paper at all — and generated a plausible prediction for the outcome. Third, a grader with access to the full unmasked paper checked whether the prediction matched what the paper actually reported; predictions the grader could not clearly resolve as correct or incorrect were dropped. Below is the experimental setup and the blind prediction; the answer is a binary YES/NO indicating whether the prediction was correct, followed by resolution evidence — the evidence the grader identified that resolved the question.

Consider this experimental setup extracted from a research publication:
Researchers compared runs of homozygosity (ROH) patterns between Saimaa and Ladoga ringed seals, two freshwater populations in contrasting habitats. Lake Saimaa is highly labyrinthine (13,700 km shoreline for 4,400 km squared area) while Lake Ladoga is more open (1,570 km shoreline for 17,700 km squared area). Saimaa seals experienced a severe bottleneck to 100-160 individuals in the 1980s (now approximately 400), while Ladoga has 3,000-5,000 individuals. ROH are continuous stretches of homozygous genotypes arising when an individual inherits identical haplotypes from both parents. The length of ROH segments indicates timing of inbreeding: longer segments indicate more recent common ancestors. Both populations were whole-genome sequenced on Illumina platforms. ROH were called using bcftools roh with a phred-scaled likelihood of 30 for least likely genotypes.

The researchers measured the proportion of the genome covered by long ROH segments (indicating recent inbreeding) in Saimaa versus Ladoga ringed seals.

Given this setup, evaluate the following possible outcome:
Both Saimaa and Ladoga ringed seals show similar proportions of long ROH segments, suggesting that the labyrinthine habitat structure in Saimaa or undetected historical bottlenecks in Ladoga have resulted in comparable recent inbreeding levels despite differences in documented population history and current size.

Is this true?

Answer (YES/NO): NO